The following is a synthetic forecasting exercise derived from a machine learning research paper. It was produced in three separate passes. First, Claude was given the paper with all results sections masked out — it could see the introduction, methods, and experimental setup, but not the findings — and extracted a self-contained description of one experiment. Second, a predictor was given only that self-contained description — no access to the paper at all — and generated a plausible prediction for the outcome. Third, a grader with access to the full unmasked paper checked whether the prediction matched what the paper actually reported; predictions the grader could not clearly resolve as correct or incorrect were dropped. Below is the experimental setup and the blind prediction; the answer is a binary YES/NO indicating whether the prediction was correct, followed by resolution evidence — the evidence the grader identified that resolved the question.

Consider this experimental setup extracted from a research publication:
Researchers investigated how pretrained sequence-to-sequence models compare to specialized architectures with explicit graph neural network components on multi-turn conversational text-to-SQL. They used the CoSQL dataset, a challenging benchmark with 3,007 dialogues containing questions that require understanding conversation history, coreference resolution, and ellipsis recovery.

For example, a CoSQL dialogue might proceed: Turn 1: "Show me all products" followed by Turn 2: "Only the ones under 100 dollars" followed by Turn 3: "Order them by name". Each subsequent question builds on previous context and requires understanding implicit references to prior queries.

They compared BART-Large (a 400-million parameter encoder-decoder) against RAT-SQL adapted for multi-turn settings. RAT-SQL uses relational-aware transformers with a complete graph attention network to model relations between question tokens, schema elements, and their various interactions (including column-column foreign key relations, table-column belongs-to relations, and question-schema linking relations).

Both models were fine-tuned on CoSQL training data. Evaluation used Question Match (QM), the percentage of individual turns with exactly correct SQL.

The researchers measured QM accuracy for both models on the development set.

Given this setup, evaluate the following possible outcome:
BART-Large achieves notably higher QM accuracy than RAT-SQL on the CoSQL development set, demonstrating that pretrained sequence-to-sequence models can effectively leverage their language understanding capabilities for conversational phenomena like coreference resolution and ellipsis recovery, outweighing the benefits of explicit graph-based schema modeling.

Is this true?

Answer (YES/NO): NO